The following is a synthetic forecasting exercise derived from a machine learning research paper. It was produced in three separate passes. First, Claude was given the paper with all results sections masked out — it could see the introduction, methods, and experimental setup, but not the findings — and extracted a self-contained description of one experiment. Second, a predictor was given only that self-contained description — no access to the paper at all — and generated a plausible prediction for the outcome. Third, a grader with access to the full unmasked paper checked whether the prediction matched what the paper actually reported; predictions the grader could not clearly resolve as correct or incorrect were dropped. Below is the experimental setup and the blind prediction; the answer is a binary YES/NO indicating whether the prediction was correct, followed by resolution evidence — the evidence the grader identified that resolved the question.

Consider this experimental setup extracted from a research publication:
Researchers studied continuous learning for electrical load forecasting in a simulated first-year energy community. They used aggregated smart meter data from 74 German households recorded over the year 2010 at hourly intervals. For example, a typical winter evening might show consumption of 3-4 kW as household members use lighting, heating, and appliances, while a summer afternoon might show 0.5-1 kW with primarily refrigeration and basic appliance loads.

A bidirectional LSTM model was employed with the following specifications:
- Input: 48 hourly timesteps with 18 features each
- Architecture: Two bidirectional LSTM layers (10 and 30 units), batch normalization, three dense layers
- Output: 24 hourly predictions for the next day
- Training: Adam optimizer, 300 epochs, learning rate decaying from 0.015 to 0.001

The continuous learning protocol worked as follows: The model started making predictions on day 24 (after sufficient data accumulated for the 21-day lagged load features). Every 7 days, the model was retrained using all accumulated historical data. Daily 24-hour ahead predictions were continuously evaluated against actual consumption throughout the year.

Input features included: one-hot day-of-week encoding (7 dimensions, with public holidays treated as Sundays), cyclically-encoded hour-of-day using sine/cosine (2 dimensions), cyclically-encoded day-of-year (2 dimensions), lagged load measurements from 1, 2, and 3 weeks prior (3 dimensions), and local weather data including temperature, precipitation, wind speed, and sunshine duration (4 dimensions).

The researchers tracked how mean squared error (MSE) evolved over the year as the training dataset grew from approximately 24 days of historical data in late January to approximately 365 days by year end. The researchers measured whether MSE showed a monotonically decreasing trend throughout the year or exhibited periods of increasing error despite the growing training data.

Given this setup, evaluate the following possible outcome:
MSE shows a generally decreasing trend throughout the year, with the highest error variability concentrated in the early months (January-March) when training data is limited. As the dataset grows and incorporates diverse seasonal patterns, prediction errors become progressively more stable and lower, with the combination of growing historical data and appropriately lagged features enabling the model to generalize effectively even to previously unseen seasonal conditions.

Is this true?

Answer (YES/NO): NO